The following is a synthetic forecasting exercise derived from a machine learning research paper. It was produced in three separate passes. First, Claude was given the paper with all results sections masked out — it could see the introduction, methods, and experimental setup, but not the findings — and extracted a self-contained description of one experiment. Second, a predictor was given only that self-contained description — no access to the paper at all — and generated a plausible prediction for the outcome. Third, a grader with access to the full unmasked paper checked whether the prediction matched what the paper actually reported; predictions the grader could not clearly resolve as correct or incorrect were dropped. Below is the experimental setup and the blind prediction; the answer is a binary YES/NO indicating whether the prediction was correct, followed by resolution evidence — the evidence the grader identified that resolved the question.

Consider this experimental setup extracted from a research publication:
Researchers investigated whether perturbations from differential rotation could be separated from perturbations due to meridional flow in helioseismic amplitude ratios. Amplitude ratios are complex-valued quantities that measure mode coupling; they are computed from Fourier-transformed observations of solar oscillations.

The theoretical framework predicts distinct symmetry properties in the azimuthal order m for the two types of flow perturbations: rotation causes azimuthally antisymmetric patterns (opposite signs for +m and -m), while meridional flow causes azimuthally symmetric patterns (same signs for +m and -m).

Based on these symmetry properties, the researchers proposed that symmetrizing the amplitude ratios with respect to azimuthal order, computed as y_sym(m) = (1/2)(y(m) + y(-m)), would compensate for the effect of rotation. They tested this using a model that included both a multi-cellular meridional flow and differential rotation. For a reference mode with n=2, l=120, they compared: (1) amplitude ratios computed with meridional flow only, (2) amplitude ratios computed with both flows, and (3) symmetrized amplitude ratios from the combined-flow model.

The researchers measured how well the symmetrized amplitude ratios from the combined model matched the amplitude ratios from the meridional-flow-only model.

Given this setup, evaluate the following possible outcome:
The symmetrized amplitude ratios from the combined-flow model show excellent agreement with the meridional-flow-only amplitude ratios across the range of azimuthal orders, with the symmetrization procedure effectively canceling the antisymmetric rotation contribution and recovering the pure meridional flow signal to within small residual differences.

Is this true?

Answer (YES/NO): YES